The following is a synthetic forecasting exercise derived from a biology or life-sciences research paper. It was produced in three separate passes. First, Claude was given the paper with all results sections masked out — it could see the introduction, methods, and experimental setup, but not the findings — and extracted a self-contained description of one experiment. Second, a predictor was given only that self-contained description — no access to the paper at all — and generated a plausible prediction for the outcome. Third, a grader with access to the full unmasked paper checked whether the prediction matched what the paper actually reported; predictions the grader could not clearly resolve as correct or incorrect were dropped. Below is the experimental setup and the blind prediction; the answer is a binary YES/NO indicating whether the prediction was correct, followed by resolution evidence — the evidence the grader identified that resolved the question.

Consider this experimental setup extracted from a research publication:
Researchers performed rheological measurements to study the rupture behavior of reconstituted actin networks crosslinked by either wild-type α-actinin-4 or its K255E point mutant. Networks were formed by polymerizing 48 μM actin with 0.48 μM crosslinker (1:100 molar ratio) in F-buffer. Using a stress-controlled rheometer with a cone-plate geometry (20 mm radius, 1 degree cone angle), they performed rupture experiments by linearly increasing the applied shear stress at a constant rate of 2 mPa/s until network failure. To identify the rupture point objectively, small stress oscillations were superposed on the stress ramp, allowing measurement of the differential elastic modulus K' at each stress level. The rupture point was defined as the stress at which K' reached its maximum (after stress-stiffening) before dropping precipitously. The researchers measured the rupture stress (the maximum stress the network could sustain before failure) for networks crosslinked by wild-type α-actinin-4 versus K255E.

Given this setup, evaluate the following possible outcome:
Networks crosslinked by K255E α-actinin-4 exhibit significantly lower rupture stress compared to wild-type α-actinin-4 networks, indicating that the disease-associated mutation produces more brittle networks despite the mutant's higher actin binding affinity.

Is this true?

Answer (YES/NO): YES